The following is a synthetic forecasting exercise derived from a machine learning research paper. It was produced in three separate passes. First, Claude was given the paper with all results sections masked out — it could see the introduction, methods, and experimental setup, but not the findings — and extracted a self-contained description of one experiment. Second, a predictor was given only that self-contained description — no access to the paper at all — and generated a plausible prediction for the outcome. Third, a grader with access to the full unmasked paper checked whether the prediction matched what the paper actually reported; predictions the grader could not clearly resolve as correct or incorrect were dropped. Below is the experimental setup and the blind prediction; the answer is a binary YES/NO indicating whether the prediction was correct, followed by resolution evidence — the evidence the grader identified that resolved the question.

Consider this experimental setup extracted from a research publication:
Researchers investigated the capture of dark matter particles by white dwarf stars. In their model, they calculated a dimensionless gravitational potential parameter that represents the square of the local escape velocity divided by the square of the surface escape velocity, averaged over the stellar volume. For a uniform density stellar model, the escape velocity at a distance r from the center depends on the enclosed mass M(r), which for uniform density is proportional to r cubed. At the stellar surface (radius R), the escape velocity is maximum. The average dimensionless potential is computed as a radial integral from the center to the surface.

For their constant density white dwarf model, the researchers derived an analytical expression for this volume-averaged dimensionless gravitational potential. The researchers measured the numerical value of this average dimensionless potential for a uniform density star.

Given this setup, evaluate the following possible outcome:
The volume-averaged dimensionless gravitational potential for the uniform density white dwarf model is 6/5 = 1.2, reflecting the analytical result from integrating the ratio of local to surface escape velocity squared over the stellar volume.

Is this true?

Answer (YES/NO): NO